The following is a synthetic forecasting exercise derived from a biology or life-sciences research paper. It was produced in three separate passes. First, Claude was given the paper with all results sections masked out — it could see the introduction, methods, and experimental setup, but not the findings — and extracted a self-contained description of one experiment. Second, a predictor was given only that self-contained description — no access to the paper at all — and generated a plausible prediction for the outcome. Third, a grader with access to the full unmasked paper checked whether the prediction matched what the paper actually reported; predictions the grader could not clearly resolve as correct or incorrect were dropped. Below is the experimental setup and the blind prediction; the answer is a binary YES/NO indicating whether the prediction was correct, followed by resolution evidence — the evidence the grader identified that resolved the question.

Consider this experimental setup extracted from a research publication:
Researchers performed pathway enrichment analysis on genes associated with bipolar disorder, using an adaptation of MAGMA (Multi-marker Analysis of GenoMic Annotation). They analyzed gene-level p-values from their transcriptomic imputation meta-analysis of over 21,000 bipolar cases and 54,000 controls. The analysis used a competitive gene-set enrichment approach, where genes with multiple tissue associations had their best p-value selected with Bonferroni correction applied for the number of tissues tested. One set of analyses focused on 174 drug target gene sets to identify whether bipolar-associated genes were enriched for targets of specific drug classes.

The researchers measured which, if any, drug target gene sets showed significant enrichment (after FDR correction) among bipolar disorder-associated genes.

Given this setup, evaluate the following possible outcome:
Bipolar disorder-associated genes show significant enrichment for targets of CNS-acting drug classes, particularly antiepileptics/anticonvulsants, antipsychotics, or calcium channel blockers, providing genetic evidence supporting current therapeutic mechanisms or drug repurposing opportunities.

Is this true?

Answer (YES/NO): NO